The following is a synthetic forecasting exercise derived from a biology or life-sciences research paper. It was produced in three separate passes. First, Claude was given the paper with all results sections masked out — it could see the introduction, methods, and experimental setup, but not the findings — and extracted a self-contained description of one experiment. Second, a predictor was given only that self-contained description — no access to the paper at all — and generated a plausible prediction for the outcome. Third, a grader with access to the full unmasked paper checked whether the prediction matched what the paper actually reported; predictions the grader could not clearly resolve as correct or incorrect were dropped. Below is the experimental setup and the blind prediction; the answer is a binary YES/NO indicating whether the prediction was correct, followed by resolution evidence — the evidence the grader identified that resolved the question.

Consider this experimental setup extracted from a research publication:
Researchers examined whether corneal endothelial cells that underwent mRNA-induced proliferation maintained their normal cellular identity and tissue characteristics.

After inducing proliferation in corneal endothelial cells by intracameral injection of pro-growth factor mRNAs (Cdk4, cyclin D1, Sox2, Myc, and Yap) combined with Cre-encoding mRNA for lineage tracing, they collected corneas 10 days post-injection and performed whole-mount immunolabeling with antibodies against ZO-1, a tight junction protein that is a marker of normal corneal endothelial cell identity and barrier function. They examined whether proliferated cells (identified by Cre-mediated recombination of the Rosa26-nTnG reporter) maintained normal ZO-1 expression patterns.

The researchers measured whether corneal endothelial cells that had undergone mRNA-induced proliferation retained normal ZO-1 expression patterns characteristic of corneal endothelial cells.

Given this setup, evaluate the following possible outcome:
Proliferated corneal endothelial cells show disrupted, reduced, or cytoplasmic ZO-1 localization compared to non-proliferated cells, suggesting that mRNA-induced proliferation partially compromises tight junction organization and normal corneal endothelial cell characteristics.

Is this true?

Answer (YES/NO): NO